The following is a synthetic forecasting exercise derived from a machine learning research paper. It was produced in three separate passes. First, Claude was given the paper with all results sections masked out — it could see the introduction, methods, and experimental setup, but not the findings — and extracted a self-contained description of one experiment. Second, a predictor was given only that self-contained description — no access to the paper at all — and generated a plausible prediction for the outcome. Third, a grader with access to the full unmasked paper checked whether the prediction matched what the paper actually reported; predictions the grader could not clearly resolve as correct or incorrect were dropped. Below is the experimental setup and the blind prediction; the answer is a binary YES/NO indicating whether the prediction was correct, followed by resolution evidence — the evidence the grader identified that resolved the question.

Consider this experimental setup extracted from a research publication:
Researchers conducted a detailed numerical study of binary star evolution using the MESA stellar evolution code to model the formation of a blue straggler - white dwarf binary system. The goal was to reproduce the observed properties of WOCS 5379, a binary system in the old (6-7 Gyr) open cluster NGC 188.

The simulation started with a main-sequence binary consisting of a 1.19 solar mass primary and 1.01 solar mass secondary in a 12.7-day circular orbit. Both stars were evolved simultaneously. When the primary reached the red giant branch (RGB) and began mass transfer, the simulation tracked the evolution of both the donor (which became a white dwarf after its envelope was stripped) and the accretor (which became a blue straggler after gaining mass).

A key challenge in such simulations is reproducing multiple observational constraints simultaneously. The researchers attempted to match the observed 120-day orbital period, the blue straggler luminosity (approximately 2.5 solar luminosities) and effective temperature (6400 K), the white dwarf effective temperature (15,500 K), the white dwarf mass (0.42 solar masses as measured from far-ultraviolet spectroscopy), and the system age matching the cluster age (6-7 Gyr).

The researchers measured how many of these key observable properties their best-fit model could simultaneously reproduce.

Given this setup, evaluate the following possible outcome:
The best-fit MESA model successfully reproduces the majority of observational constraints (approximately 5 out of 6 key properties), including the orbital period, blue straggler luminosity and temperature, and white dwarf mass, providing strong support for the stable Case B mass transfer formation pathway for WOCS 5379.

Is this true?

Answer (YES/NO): NO